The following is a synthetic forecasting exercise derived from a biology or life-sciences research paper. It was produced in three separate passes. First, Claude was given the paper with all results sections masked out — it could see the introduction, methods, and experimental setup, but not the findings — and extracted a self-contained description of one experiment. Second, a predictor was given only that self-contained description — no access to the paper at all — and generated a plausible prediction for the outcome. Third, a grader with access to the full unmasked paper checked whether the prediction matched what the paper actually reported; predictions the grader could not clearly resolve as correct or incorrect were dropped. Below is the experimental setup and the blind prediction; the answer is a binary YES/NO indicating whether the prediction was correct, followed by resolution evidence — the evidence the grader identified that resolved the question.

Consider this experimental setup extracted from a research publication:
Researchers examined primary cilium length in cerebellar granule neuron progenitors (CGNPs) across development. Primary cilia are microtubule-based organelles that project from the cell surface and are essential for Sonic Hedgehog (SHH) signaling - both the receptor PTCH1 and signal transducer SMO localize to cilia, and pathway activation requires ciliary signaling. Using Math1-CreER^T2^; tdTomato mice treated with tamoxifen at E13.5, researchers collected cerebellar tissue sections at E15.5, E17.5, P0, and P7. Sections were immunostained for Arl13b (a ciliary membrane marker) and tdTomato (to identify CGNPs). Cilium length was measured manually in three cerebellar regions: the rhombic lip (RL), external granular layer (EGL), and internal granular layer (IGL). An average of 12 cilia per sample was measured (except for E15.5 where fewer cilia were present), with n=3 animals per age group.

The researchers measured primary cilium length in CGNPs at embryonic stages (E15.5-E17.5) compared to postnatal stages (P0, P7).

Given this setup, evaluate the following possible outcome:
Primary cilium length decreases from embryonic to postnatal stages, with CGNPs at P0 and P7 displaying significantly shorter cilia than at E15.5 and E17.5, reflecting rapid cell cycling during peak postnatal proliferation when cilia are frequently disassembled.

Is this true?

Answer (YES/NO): NO